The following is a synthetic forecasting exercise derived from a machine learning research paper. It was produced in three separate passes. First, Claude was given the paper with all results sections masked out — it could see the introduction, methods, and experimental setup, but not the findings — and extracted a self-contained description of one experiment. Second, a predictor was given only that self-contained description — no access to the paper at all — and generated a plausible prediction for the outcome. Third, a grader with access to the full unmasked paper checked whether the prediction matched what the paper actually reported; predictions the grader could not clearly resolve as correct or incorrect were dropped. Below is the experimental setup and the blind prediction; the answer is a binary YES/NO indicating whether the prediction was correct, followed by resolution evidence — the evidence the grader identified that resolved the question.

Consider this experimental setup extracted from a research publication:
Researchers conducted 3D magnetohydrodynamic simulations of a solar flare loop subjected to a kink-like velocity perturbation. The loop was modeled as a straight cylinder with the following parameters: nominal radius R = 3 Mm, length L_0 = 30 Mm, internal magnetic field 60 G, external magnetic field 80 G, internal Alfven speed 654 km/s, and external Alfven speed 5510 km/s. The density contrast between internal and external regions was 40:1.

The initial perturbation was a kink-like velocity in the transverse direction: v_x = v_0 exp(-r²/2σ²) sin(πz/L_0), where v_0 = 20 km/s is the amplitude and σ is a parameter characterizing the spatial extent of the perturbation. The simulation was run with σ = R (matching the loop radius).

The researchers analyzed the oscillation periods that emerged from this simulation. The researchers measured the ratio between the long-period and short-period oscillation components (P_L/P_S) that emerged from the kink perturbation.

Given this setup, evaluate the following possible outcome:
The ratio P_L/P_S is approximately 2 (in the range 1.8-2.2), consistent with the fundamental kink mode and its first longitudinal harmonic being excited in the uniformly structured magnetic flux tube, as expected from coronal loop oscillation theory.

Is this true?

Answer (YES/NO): NO